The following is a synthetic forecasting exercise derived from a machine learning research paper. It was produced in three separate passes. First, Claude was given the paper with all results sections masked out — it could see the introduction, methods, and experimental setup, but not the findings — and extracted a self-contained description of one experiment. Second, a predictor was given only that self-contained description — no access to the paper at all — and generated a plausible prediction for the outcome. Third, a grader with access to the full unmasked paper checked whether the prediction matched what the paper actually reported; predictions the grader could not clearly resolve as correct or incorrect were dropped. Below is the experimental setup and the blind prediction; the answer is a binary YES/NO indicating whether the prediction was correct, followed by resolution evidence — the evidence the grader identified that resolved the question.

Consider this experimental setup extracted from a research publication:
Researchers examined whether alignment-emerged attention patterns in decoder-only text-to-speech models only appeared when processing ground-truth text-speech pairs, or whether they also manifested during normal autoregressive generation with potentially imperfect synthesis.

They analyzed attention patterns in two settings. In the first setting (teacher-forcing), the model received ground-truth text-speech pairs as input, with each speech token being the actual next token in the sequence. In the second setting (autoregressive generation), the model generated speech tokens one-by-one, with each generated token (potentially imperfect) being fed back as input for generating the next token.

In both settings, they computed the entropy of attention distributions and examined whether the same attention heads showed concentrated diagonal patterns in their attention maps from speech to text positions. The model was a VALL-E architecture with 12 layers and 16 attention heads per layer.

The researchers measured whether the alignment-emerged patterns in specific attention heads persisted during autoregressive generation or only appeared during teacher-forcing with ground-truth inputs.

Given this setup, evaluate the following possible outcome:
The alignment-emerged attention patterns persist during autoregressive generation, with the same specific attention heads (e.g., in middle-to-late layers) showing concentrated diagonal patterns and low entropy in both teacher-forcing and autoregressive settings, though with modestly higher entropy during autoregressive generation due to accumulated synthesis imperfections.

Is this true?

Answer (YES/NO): NO